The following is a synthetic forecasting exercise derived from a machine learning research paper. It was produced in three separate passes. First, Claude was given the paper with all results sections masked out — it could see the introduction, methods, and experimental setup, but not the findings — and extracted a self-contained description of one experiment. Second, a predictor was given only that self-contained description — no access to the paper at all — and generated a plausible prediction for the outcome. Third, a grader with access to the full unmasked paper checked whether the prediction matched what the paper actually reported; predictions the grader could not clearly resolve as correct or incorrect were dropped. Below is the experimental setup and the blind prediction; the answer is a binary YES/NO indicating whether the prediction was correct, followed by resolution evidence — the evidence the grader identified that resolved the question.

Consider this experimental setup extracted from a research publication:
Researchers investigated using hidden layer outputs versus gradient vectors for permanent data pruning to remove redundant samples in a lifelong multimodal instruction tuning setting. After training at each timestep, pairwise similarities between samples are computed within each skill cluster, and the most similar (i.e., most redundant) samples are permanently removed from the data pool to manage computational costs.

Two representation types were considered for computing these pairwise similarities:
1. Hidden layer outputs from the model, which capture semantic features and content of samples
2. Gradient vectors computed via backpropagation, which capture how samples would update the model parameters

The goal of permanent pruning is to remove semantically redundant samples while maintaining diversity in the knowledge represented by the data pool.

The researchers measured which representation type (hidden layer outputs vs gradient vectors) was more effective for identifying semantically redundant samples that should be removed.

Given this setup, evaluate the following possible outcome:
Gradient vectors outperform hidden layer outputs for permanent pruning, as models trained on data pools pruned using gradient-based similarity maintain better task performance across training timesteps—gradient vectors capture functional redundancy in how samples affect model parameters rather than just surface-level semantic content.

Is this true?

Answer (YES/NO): NO